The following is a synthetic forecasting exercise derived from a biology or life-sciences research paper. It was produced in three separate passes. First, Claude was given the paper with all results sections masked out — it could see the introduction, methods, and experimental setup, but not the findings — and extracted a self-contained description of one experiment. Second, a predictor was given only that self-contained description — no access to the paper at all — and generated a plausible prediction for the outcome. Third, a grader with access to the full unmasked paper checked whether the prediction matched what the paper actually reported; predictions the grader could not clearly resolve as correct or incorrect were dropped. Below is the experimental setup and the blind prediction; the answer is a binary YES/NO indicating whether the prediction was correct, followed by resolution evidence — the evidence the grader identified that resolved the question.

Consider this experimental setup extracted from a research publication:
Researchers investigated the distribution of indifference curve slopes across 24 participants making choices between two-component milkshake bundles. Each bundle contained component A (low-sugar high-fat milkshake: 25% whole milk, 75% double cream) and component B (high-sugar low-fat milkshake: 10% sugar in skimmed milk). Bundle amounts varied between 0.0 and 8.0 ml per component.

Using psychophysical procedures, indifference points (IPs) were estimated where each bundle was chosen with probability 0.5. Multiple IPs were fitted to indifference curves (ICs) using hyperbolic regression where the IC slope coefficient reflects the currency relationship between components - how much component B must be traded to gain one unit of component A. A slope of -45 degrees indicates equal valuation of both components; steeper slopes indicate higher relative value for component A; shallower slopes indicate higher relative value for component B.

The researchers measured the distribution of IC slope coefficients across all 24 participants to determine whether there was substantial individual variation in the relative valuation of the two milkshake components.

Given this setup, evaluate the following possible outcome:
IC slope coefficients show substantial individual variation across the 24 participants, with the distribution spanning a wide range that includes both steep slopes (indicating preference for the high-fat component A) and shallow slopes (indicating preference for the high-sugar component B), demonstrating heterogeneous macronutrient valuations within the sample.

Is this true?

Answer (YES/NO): NO